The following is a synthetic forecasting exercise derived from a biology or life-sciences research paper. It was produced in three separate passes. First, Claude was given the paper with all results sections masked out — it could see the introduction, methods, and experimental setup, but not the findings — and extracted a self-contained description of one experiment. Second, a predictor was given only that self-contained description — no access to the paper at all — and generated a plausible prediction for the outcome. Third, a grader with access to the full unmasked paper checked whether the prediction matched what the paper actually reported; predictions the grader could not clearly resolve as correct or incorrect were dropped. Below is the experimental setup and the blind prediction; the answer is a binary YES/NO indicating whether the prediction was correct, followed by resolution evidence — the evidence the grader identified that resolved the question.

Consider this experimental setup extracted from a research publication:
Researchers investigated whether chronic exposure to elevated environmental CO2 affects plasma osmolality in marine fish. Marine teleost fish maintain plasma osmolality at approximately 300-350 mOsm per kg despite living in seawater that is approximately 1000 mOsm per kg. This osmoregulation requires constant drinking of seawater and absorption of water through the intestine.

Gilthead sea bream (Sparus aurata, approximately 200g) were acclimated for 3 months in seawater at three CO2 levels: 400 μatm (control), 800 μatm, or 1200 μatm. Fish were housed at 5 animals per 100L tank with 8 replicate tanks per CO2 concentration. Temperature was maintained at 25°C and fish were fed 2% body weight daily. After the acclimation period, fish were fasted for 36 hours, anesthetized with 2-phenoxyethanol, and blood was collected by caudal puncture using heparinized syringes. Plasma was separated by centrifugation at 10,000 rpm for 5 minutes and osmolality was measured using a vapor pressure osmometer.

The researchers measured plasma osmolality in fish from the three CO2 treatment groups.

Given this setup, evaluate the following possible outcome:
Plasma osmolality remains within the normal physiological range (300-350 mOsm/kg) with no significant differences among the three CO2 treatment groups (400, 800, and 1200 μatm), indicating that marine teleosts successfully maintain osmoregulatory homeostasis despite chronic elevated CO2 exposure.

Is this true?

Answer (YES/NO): YES